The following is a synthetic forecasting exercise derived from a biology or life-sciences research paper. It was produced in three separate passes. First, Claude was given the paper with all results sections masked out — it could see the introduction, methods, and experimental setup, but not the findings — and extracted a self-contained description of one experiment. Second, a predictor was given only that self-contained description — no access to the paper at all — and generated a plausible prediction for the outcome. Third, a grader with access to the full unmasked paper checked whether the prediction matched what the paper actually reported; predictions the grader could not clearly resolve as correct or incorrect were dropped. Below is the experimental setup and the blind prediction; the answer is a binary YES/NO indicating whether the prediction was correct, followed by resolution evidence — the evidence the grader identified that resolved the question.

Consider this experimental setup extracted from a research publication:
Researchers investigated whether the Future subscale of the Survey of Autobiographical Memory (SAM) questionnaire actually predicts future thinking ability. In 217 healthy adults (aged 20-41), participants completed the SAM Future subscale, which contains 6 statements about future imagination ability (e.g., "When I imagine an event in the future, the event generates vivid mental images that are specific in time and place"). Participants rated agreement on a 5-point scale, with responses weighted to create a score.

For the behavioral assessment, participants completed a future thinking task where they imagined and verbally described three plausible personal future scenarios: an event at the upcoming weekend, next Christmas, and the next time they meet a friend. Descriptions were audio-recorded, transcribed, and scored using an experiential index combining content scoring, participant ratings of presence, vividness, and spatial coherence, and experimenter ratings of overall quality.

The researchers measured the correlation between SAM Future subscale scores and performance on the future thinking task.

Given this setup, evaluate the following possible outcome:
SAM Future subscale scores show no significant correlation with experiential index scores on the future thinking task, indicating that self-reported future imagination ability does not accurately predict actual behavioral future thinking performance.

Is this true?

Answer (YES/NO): YES